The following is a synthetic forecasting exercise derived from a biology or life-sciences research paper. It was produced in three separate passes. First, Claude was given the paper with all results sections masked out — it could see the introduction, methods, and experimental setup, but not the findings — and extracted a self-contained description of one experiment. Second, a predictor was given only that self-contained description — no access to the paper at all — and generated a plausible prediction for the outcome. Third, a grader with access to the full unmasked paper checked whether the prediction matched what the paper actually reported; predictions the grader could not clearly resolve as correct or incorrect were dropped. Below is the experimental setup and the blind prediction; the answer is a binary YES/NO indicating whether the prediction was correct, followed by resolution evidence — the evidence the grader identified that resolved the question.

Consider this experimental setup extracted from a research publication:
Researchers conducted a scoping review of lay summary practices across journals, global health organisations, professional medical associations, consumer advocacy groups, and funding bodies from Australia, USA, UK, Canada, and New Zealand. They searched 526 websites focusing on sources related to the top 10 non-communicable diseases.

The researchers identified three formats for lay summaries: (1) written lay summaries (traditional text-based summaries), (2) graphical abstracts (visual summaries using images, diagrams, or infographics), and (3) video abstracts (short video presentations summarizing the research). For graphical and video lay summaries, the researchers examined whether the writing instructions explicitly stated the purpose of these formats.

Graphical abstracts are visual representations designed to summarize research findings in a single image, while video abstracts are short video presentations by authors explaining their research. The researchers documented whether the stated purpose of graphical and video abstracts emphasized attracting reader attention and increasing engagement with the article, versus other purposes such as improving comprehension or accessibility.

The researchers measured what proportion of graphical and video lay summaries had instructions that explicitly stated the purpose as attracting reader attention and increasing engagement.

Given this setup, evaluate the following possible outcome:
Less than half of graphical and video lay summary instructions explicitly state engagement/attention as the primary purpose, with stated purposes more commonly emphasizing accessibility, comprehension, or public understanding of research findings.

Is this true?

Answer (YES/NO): NO